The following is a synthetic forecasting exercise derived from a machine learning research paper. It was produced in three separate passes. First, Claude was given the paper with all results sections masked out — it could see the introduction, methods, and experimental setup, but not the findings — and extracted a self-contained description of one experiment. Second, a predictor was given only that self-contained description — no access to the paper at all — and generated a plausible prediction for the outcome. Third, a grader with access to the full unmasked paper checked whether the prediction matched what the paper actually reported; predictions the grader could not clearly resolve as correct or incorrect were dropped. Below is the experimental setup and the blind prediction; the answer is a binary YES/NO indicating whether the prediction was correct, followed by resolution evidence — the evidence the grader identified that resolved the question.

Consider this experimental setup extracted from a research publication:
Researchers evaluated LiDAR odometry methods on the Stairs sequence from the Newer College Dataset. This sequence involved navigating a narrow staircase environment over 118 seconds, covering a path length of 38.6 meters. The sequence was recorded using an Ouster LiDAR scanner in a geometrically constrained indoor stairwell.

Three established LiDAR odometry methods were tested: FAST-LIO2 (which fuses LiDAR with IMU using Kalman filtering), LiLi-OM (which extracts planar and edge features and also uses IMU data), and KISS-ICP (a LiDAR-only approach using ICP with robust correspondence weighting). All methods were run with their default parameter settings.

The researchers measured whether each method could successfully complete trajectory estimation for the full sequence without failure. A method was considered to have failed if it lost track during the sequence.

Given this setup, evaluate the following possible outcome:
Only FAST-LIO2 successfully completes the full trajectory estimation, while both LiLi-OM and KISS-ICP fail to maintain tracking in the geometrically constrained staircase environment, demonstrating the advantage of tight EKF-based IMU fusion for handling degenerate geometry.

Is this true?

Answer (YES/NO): NO